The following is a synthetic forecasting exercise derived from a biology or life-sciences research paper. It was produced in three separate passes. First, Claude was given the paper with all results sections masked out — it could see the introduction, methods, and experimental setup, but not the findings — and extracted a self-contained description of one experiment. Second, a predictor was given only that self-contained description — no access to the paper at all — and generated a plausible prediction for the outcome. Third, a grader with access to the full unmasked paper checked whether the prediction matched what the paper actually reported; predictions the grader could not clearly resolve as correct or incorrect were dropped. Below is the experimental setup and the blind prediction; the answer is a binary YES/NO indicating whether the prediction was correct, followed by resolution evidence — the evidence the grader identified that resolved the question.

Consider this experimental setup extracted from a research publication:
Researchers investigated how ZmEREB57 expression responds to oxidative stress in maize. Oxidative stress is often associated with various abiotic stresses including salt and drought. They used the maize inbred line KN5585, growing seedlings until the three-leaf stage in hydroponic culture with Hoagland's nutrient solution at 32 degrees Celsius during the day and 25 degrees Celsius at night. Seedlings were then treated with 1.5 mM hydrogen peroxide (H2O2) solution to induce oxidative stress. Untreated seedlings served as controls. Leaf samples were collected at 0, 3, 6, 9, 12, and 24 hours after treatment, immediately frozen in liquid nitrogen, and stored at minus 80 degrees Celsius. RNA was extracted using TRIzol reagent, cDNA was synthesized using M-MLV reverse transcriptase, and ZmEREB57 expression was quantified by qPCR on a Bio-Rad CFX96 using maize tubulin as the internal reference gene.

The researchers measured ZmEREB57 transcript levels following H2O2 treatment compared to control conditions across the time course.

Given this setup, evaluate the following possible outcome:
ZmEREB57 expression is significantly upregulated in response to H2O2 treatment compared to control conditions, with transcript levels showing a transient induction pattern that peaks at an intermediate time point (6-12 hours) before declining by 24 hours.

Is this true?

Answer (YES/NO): NO